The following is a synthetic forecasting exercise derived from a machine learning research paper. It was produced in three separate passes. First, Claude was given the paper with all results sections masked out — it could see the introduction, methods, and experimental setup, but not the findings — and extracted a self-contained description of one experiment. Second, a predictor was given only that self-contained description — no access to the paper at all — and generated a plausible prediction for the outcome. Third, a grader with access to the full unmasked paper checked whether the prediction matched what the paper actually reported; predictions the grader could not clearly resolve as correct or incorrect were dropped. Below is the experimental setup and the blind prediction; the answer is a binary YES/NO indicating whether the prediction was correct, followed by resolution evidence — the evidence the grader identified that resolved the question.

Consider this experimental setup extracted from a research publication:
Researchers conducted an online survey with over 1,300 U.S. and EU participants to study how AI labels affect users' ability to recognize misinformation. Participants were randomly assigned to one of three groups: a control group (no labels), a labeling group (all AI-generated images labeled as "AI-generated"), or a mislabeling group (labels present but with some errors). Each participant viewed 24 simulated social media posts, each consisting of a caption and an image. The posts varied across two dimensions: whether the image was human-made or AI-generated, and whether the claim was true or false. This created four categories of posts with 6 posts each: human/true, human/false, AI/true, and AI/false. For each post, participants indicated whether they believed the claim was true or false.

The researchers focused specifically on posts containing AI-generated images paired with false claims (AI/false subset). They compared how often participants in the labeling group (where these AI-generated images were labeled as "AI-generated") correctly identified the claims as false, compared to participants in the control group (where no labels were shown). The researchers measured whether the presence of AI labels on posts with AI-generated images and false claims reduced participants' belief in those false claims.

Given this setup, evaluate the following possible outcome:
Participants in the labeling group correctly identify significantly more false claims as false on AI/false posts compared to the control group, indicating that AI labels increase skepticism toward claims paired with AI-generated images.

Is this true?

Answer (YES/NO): YES